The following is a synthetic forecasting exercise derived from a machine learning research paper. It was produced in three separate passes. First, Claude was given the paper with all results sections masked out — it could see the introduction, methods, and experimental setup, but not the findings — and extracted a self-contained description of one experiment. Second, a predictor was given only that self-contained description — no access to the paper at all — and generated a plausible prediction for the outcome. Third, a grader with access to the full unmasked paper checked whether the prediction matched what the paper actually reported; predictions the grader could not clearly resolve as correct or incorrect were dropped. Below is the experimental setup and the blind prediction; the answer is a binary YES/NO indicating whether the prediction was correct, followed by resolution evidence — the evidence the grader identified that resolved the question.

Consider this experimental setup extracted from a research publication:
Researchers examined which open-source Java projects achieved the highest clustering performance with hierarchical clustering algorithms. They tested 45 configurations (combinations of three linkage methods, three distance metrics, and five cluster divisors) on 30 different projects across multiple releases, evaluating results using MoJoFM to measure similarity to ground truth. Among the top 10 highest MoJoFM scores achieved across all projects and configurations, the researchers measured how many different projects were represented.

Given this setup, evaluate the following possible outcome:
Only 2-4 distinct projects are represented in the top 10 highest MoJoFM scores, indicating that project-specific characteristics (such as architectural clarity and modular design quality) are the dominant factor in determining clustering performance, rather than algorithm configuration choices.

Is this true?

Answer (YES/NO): YES